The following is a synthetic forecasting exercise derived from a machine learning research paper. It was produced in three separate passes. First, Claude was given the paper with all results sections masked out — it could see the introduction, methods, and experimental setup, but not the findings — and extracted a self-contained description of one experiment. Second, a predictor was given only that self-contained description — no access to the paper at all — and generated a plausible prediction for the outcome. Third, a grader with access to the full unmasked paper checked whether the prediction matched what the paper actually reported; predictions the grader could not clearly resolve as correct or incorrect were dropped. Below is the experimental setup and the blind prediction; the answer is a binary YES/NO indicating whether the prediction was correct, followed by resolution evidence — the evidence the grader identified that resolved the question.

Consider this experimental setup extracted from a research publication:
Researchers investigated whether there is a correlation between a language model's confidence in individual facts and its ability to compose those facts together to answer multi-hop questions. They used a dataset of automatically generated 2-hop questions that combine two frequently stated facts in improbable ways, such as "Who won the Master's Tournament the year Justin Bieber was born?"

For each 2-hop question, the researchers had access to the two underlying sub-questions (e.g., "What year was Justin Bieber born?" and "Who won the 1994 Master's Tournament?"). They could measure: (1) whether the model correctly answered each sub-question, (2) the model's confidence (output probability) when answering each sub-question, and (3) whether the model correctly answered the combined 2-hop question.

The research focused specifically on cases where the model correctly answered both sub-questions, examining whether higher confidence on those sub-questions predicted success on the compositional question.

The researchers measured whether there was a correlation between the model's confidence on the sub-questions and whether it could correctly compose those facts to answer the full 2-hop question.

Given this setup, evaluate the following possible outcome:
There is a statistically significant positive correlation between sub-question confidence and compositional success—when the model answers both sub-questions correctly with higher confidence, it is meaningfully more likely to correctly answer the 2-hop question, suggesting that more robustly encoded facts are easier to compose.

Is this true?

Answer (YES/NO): YES